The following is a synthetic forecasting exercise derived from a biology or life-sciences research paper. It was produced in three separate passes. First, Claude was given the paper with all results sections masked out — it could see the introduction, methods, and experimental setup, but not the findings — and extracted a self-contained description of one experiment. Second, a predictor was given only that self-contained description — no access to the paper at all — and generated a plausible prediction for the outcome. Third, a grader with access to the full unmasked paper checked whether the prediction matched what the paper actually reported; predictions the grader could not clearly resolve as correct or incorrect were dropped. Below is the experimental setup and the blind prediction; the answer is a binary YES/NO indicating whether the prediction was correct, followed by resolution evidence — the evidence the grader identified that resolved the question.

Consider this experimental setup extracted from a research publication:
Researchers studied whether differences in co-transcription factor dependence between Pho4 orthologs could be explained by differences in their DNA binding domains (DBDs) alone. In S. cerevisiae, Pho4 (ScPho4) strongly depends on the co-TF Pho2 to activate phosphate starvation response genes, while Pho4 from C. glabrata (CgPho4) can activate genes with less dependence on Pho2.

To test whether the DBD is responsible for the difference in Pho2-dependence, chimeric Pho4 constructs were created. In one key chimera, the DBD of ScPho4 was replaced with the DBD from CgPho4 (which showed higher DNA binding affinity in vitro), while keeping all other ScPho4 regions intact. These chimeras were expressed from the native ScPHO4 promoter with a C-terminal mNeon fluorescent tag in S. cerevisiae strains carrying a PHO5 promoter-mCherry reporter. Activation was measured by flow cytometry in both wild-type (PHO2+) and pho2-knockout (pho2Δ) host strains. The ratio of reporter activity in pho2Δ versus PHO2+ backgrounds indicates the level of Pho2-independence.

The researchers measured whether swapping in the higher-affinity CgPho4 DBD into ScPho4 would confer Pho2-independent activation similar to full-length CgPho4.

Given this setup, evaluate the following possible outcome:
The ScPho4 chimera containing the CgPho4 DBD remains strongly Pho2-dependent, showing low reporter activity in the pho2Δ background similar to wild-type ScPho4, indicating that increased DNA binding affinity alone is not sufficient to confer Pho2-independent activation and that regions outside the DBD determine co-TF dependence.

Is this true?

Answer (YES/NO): YES